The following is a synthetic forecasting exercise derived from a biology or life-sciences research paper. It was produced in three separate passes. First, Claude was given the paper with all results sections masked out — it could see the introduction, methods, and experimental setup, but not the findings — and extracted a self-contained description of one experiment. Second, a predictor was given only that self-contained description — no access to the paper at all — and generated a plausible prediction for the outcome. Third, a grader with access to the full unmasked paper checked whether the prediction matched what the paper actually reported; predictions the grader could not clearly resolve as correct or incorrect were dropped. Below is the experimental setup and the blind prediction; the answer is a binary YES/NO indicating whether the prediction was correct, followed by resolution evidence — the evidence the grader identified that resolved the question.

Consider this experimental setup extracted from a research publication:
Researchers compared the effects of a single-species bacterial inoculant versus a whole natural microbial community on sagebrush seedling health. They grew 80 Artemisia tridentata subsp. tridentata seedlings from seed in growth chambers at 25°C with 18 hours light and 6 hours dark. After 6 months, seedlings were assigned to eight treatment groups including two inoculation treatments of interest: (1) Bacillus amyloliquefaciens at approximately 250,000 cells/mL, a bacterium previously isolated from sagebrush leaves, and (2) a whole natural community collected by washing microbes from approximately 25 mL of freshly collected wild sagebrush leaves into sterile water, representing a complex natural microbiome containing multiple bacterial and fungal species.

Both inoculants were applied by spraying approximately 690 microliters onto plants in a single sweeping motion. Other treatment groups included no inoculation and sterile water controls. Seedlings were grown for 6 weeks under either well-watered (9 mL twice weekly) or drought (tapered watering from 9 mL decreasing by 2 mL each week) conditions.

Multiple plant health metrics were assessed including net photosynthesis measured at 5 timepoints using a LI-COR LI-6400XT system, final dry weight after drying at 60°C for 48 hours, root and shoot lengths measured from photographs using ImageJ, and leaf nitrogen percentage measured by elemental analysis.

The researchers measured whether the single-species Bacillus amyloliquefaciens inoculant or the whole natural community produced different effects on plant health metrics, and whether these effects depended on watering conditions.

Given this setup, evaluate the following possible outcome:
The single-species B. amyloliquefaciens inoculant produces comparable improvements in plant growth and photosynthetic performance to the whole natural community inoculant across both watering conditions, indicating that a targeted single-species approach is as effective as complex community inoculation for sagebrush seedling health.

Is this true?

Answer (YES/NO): NO